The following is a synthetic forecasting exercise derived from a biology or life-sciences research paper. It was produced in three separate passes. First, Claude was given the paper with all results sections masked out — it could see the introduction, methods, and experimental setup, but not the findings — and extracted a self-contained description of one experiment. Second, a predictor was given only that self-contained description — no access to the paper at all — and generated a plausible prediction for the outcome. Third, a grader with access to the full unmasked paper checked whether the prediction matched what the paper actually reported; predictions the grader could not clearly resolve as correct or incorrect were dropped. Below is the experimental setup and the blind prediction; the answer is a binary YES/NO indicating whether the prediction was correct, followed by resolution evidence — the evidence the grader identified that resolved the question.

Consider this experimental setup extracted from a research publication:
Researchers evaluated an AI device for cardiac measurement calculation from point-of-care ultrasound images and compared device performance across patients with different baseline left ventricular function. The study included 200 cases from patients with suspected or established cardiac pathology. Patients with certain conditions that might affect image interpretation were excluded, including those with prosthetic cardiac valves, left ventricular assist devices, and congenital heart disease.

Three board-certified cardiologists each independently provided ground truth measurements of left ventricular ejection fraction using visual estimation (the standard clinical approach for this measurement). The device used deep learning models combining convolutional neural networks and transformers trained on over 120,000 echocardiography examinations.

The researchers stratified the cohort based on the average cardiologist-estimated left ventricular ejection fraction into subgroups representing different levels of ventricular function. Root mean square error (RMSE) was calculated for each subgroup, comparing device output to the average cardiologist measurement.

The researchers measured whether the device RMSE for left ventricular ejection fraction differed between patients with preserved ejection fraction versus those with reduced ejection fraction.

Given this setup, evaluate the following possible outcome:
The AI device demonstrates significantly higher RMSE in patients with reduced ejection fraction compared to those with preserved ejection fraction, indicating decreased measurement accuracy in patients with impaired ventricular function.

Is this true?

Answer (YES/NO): NO